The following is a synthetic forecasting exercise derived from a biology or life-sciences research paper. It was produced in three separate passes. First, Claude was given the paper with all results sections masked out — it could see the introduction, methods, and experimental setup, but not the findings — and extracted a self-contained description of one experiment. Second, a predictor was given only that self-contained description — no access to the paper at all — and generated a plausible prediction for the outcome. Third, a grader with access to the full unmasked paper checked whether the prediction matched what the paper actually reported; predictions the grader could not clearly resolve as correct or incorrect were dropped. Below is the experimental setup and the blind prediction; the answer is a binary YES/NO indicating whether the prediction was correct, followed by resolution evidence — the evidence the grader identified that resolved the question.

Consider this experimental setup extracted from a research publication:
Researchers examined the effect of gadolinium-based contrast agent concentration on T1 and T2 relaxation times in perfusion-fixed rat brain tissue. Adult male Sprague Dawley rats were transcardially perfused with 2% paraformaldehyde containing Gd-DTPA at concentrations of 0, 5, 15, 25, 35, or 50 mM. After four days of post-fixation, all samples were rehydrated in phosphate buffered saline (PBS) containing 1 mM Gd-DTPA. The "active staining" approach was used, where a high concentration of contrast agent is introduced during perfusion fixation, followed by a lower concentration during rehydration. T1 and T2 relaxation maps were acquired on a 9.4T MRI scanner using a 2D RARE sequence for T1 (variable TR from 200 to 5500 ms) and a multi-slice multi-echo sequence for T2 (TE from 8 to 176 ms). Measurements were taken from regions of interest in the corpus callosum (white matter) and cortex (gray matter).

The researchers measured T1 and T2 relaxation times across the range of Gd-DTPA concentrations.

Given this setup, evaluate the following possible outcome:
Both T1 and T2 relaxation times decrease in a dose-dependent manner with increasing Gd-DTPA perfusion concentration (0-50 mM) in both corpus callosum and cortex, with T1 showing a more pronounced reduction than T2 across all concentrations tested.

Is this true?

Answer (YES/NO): YES